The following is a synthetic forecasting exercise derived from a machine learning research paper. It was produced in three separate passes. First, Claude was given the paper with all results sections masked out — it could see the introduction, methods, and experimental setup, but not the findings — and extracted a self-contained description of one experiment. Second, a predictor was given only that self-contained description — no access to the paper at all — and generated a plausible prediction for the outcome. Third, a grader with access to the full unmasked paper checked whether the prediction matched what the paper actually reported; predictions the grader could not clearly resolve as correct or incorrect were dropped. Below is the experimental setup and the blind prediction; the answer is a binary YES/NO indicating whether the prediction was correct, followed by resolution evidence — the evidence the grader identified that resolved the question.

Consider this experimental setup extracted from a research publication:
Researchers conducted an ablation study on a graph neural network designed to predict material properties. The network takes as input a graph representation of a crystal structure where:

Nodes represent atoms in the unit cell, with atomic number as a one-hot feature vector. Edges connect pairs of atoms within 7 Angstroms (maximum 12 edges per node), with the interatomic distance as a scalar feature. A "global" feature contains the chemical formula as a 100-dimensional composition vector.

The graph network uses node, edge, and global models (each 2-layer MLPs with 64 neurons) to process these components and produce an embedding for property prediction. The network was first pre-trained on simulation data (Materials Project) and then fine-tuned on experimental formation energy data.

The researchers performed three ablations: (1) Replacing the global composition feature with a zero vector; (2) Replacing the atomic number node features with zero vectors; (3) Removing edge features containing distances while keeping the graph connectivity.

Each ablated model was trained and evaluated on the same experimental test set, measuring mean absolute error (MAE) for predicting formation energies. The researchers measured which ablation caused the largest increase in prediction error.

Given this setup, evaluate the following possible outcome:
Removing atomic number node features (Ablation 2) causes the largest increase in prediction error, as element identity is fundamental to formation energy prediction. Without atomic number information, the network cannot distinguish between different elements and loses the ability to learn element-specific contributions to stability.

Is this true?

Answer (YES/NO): YES